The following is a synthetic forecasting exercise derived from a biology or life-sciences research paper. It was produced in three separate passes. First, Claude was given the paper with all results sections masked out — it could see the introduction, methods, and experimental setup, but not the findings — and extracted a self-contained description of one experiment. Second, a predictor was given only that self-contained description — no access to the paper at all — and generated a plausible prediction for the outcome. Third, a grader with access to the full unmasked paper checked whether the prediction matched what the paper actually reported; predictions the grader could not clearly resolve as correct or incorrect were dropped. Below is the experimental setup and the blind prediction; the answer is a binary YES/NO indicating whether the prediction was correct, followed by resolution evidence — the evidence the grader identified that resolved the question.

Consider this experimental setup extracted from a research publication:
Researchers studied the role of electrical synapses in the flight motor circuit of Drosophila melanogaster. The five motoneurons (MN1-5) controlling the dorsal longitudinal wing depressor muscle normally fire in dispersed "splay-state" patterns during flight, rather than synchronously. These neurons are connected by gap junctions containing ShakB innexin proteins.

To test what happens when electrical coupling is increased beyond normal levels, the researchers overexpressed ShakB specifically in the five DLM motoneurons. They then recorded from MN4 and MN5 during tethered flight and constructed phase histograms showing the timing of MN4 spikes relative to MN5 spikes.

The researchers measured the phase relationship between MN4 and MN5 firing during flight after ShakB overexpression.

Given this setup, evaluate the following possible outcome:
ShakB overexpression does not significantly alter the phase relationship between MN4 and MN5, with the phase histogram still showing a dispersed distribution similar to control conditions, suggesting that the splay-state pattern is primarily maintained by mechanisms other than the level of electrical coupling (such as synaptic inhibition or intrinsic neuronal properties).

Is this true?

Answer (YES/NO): NO